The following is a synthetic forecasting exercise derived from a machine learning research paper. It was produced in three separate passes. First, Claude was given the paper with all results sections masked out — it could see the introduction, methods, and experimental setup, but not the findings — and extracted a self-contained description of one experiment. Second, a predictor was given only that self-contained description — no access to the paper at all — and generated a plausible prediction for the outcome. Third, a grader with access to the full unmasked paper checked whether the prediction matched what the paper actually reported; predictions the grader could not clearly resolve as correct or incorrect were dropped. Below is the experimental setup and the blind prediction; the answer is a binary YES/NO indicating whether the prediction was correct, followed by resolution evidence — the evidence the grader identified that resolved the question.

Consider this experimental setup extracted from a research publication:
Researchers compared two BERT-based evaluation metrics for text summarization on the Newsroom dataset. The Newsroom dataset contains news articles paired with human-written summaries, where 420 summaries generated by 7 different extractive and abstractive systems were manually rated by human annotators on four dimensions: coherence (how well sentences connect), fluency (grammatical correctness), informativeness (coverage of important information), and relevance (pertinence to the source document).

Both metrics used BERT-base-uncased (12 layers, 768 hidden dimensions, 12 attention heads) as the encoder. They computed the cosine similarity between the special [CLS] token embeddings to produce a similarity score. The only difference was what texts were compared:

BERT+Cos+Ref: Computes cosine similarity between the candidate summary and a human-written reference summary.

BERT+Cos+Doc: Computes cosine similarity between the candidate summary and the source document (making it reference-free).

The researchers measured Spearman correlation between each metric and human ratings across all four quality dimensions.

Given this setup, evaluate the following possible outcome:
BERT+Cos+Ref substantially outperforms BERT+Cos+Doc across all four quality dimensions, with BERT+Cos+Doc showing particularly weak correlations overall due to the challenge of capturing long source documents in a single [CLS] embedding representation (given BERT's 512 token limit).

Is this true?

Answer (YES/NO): NO